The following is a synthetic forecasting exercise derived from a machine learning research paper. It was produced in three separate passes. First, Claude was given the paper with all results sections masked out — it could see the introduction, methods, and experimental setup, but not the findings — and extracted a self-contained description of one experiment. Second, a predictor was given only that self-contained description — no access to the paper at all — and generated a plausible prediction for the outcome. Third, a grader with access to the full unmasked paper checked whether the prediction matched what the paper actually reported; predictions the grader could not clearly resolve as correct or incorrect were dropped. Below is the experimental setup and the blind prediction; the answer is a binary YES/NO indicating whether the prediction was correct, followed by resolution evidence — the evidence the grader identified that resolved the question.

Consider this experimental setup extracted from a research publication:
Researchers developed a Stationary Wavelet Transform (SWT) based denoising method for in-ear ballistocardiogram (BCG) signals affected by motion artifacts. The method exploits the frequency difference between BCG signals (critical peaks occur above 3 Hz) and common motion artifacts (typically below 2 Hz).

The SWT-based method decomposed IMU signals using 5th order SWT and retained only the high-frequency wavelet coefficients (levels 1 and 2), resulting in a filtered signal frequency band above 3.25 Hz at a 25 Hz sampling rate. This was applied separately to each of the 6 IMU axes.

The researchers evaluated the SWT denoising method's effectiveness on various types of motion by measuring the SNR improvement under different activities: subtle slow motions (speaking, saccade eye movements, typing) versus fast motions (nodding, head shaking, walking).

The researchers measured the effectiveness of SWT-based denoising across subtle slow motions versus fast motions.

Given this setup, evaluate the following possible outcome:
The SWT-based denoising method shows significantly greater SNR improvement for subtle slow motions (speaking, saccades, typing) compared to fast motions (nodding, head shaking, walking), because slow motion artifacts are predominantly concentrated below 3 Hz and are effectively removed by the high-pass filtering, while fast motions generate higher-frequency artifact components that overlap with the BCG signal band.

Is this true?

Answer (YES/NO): YES